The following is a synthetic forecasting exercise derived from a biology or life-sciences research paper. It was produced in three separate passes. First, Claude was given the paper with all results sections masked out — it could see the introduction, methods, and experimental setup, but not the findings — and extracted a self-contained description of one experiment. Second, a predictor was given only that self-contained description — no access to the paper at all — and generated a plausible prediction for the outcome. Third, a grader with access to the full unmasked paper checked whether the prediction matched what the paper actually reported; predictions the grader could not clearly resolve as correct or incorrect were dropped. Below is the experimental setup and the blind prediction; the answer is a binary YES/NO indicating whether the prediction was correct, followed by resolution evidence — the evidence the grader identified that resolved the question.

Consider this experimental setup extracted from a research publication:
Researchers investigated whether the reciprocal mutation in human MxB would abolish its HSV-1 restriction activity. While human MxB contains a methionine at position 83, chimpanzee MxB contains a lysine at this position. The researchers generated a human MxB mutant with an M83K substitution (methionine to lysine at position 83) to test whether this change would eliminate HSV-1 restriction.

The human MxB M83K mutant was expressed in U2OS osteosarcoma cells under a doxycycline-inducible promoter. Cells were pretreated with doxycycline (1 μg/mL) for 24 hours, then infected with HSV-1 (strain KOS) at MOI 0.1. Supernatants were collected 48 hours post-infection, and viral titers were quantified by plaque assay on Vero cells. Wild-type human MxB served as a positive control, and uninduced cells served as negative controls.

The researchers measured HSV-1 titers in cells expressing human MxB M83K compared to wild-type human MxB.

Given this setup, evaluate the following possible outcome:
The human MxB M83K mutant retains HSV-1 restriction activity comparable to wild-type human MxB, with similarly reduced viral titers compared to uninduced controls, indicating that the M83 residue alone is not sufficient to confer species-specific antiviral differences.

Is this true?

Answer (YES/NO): NO